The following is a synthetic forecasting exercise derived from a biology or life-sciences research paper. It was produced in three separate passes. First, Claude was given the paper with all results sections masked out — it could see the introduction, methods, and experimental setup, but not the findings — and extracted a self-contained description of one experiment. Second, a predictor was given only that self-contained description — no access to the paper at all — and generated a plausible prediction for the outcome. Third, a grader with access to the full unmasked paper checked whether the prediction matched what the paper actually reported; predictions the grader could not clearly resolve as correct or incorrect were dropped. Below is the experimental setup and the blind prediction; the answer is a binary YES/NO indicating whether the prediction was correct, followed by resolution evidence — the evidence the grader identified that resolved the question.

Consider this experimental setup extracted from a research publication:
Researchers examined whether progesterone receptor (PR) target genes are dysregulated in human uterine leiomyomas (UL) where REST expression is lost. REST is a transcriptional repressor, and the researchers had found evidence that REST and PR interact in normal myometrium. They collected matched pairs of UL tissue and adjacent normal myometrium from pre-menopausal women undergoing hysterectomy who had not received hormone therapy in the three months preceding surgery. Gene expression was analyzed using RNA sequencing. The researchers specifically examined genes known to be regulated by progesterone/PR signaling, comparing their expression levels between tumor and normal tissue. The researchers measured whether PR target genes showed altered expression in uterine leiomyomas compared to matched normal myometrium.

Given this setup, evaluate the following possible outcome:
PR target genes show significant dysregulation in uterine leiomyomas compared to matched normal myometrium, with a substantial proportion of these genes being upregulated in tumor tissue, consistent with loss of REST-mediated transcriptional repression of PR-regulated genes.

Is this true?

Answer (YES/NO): YES